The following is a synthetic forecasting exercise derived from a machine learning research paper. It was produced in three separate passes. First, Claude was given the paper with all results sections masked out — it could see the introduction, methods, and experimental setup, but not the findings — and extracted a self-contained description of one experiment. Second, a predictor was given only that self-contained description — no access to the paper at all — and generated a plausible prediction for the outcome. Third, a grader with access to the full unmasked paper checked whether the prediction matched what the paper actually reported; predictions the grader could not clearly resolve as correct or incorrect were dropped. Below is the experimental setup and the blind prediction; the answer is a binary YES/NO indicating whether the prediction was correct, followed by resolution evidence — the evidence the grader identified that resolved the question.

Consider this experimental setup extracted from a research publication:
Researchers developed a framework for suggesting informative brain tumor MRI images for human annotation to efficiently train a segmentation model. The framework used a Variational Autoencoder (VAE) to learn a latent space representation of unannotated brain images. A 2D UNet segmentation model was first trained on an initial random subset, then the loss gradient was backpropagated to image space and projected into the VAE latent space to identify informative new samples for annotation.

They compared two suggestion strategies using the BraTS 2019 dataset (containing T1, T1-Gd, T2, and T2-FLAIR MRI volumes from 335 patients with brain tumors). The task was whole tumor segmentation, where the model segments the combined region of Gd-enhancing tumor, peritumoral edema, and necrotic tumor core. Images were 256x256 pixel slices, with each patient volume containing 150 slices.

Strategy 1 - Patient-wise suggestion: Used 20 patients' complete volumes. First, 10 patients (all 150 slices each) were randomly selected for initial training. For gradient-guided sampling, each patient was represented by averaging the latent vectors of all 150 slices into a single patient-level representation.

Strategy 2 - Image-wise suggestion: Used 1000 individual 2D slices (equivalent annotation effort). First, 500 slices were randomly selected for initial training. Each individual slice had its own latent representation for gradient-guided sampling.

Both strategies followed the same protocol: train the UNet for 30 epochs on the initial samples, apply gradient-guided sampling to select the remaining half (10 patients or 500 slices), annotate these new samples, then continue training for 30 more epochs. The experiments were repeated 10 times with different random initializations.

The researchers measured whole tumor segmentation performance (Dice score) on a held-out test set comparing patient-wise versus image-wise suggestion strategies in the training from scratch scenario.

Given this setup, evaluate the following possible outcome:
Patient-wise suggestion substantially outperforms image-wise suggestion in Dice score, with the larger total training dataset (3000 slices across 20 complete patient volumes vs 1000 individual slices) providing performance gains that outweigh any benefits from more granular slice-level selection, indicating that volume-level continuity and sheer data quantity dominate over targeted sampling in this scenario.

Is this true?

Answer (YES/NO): NO